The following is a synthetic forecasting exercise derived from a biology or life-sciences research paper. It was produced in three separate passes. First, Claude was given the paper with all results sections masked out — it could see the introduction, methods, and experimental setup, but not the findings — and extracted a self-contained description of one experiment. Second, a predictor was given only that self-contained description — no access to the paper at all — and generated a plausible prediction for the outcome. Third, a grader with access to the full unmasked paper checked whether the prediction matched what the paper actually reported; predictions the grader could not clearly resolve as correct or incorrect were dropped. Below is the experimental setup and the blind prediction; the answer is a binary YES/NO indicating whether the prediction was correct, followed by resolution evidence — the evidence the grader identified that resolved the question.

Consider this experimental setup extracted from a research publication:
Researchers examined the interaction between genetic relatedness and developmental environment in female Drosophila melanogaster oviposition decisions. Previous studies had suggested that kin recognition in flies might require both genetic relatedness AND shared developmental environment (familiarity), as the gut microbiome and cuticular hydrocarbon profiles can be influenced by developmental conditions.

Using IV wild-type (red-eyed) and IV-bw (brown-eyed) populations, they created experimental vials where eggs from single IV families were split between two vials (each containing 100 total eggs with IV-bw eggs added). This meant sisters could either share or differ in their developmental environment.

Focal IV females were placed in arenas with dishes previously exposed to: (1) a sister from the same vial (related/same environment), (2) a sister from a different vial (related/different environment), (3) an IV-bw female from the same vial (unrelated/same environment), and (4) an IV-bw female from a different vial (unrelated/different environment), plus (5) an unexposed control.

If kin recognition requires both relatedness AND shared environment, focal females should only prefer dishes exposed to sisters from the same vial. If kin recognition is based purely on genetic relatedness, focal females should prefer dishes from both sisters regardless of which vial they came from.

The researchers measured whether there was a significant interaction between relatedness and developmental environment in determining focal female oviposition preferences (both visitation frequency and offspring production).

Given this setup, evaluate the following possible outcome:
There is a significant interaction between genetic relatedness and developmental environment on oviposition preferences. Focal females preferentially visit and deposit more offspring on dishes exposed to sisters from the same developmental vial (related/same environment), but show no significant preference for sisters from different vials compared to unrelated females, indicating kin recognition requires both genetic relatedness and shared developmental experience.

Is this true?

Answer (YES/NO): NO